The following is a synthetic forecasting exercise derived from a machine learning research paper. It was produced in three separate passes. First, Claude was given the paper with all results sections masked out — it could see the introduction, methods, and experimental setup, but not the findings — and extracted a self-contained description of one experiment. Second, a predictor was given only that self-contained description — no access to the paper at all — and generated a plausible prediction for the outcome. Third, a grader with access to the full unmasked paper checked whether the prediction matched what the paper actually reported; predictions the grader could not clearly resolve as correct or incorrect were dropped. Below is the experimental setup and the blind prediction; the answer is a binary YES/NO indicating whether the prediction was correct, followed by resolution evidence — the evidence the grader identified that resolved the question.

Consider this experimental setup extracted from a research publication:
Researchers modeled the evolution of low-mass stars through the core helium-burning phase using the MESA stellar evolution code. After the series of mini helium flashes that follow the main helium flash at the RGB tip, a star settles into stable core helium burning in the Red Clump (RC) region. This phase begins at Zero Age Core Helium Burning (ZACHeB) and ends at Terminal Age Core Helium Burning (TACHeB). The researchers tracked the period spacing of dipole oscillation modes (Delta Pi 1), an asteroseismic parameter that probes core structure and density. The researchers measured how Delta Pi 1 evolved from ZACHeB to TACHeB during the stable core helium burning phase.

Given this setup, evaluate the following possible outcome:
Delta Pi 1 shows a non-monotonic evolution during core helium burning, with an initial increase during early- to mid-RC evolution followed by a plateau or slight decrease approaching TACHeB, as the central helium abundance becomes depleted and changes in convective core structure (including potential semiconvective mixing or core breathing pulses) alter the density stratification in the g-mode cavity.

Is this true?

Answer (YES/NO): NO